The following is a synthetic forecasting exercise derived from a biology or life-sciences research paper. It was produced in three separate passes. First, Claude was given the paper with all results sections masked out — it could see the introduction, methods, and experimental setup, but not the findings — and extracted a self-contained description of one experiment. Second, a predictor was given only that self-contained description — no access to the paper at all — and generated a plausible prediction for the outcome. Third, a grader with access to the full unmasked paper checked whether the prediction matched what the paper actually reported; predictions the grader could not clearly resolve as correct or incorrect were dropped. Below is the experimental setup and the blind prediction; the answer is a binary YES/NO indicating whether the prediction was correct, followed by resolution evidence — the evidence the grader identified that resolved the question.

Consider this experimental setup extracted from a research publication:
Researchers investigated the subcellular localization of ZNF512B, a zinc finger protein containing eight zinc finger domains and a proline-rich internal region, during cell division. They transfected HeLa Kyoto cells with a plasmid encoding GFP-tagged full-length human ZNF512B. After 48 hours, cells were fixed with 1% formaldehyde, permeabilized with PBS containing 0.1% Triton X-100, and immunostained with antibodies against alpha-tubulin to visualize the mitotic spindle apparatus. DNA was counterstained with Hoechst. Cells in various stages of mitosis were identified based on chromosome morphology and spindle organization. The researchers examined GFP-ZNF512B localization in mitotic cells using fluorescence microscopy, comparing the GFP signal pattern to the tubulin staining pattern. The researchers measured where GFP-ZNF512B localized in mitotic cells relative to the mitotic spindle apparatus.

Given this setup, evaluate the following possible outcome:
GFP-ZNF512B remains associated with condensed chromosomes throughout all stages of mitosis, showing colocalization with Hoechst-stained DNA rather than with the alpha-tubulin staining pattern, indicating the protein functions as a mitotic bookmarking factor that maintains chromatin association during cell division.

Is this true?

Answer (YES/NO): NO